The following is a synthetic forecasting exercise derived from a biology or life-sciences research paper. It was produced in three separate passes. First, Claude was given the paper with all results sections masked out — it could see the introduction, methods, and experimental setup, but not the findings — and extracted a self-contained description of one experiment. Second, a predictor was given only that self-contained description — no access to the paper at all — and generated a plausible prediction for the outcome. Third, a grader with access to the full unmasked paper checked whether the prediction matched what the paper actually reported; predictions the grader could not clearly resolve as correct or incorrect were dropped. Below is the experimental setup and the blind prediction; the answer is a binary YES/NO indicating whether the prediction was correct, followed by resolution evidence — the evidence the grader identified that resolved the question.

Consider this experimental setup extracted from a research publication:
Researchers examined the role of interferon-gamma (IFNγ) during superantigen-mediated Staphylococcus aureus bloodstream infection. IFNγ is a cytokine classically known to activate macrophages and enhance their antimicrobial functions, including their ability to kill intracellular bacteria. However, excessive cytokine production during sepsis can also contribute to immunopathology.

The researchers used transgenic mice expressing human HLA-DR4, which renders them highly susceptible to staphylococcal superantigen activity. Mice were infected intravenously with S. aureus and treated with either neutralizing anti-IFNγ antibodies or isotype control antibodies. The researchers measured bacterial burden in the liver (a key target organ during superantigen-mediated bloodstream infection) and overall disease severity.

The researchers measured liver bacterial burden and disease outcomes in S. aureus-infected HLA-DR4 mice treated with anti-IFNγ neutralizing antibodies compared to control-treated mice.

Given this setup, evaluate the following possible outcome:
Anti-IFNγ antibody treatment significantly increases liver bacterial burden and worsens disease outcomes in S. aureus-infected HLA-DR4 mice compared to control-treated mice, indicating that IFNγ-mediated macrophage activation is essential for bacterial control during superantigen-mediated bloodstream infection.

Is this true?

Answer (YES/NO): NO